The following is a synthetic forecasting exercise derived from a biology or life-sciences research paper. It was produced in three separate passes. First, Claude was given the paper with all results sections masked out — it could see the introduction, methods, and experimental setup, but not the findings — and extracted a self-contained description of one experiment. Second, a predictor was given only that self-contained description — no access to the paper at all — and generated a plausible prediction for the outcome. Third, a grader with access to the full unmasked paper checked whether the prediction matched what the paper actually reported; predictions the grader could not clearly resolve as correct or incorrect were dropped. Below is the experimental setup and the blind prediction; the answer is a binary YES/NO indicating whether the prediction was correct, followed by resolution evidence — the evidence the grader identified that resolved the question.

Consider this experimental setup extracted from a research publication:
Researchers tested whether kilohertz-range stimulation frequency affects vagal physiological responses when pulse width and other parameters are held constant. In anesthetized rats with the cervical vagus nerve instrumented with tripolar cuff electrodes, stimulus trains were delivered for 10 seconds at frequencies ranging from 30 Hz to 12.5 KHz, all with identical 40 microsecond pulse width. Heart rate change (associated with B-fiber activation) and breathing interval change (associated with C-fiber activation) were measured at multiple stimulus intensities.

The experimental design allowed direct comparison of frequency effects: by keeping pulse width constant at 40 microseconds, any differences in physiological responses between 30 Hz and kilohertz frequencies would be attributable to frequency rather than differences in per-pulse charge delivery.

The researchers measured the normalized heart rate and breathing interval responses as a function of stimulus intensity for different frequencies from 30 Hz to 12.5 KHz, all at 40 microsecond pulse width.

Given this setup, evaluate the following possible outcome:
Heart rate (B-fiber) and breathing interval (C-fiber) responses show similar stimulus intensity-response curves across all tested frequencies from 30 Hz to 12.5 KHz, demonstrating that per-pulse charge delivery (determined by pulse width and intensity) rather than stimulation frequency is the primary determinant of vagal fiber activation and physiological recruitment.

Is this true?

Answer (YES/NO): NO